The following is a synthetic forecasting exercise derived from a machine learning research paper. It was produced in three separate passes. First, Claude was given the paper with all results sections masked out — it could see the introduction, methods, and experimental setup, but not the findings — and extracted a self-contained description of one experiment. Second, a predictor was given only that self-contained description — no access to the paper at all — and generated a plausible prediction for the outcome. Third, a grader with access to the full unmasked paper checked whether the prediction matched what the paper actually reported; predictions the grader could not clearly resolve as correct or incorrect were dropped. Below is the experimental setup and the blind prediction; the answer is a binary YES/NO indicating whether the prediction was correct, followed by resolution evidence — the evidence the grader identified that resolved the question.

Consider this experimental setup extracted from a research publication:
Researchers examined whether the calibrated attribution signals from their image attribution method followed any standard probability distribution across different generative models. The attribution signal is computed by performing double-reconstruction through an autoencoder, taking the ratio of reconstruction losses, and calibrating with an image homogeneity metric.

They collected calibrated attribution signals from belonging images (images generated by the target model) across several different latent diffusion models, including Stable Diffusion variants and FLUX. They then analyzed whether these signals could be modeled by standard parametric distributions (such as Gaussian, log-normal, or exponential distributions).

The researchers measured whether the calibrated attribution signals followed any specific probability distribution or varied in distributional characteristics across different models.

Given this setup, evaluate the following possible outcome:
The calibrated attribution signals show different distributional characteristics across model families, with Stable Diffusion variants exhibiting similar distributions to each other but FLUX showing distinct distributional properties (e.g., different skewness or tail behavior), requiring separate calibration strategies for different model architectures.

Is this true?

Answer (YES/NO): NO